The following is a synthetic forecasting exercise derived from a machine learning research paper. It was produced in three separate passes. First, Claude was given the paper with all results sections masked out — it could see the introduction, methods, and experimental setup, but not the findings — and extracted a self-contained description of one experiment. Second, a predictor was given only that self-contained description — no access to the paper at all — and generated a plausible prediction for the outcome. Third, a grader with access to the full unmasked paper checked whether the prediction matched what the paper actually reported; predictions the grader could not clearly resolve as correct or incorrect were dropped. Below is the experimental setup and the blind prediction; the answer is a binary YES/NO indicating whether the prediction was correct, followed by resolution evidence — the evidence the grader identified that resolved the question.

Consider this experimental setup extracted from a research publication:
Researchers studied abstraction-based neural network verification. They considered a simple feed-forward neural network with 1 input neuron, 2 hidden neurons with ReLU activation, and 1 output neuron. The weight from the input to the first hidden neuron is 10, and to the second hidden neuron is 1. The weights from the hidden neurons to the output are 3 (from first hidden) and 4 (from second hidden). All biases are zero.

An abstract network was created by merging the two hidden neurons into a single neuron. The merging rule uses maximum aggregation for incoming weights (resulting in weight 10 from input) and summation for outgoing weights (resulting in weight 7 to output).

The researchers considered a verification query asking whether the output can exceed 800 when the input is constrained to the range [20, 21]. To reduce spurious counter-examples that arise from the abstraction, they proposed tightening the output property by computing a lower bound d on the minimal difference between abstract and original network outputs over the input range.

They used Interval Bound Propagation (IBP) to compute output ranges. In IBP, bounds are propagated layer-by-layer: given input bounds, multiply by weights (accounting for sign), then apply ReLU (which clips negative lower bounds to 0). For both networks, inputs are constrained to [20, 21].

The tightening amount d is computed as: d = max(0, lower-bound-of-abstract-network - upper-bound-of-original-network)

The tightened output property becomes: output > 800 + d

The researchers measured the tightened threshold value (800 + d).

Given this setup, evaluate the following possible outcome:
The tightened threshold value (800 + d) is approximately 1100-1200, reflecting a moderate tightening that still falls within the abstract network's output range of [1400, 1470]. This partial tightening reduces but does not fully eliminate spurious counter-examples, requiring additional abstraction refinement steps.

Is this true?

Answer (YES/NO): NO